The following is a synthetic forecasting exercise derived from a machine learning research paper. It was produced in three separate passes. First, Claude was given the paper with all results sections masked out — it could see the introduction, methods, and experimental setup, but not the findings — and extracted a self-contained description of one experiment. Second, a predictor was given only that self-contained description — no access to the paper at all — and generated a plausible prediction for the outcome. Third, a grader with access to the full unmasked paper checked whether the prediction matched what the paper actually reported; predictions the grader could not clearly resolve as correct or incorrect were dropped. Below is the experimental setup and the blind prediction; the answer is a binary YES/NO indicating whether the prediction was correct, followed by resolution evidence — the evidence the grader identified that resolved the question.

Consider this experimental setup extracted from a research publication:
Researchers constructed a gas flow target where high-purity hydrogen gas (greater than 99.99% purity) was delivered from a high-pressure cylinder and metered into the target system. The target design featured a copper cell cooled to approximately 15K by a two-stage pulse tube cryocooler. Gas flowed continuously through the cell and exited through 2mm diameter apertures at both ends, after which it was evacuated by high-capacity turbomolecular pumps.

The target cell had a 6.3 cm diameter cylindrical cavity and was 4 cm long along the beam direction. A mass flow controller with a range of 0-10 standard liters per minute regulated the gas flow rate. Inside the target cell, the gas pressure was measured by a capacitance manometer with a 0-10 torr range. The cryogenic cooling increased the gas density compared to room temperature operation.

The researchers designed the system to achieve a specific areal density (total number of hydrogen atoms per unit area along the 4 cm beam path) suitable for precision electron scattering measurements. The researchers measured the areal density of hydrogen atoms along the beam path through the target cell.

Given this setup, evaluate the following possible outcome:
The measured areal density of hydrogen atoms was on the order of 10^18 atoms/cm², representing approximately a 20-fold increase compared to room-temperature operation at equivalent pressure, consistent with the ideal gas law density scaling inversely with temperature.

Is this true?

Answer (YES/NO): NO